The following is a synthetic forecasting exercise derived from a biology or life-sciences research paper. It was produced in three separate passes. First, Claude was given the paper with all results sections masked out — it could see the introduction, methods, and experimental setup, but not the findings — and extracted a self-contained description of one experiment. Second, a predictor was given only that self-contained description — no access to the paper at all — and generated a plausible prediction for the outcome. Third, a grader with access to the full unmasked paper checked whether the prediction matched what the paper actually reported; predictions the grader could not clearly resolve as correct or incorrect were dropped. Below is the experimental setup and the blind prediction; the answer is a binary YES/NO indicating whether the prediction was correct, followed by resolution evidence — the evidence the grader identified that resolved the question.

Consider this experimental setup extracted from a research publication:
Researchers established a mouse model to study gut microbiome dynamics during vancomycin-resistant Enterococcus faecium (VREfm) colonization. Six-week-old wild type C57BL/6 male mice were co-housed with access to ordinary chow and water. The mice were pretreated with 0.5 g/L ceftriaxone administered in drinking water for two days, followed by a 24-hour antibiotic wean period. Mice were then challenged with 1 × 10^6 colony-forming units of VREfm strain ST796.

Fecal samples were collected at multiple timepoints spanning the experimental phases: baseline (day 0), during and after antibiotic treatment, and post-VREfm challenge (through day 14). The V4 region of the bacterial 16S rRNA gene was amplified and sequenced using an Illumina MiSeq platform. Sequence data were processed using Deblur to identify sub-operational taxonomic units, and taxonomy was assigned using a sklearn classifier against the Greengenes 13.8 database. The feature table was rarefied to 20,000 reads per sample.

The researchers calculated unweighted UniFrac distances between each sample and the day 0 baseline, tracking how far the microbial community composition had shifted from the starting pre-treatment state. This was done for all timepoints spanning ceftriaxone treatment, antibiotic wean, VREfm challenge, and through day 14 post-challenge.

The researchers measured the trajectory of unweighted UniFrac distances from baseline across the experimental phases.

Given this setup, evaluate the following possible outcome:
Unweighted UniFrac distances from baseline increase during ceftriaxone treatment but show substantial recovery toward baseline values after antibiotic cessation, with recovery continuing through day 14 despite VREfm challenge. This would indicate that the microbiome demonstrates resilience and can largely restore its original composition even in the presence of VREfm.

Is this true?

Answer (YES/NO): NO